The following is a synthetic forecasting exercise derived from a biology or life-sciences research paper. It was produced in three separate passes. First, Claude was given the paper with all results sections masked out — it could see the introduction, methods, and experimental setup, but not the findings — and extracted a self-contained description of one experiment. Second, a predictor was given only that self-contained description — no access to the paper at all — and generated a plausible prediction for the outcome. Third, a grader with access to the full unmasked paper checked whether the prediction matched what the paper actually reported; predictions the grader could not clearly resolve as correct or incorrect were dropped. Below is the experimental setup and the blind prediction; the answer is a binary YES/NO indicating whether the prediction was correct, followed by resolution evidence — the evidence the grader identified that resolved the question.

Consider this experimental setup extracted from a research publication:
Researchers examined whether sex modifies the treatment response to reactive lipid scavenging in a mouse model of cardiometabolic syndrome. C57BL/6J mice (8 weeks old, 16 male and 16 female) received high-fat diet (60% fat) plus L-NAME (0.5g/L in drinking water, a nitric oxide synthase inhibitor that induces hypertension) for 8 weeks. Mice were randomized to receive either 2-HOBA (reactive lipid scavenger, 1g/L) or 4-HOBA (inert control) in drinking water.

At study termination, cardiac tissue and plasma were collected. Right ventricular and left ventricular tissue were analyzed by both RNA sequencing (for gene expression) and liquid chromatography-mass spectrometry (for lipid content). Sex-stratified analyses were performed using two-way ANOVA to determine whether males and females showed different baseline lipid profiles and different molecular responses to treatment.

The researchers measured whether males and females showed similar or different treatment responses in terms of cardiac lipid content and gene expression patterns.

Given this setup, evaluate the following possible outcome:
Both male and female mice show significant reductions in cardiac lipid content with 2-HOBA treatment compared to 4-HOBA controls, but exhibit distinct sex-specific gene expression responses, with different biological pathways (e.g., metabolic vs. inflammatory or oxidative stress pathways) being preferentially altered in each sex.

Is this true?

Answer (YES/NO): NO